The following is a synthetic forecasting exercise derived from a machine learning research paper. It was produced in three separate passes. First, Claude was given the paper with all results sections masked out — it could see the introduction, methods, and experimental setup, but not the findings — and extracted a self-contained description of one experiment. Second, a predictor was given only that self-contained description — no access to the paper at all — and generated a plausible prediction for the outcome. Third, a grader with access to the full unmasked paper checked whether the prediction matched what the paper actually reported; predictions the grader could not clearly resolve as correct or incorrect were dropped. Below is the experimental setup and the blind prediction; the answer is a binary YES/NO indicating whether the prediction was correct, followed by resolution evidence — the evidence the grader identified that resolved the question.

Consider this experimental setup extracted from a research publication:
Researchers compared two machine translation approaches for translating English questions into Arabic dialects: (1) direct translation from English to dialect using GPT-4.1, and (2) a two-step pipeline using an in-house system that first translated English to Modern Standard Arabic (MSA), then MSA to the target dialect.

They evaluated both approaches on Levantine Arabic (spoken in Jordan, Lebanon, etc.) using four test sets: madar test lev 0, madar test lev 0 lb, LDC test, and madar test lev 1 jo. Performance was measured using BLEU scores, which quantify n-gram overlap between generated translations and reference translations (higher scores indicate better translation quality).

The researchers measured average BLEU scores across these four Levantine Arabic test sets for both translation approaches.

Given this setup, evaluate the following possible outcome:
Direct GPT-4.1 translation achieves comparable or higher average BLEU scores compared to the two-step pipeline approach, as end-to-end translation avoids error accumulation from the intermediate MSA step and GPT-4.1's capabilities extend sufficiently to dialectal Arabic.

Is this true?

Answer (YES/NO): YES